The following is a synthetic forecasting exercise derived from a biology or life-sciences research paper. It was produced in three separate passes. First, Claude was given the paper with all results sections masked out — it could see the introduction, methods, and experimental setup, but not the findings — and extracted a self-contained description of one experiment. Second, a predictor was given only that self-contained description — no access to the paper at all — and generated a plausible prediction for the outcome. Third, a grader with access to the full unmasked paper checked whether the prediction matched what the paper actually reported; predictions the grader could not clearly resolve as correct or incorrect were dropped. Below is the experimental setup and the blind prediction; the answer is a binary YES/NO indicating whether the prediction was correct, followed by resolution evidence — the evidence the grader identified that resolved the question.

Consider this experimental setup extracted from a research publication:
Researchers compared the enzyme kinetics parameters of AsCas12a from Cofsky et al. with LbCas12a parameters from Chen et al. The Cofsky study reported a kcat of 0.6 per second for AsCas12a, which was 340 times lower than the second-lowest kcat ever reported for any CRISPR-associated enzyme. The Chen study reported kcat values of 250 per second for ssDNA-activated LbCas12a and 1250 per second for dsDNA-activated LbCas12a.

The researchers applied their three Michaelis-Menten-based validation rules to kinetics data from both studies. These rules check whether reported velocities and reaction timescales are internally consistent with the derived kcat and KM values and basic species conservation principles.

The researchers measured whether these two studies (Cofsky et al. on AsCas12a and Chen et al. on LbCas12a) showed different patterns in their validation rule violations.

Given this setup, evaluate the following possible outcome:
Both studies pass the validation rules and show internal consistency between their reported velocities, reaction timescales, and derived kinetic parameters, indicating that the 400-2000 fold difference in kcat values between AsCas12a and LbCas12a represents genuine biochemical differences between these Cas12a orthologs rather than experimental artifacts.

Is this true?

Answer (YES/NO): NO